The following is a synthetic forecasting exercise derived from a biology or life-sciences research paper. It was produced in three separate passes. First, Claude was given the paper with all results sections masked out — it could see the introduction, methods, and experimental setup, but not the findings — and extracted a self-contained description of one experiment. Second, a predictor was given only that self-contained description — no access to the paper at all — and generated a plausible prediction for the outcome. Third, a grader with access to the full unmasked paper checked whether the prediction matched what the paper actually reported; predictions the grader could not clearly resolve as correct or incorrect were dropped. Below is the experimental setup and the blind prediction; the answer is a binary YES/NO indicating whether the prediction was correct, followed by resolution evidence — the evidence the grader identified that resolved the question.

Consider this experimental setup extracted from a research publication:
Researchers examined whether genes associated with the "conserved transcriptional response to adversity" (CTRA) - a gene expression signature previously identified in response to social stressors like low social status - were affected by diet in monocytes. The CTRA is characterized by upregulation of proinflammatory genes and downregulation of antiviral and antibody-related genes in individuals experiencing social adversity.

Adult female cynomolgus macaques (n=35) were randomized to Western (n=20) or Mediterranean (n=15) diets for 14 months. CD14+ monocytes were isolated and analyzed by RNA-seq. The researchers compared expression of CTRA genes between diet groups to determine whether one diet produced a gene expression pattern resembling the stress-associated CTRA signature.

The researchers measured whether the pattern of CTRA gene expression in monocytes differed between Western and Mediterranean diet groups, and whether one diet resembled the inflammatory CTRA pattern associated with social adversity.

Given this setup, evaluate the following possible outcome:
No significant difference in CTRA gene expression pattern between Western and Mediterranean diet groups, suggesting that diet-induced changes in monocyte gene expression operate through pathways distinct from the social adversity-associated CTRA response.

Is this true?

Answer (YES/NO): NO